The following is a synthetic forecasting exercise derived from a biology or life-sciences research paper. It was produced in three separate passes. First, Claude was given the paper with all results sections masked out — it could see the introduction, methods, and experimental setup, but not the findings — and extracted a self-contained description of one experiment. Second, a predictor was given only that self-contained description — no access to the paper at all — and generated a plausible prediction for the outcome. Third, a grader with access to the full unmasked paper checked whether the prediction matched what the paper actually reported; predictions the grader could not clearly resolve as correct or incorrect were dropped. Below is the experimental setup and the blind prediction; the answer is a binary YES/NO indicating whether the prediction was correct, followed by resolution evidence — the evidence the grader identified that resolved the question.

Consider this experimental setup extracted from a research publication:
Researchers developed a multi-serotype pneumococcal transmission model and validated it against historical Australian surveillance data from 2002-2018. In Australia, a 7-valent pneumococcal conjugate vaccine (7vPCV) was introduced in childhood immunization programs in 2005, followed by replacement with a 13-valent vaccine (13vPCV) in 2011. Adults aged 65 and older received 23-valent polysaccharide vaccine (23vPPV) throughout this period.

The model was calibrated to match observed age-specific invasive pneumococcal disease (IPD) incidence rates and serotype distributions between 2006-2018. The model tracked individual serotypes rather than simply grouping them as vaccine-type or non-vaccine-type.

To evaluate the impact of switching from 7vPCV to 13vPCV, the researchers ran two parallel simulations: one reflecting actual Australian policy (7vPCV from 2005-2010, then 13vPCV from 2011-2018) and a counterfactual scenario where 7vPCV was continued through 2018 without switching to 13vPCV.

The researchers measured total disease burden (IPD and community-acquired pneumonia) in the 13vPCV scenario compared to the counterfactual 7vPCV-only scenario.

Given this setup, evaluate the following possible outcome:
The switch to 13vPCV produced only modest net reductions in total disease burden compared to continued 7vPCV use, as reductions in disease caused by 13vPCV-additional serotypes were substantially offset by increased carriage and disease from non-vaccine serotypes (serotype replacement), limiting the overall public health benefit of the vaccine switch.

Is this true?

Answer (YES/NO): NO